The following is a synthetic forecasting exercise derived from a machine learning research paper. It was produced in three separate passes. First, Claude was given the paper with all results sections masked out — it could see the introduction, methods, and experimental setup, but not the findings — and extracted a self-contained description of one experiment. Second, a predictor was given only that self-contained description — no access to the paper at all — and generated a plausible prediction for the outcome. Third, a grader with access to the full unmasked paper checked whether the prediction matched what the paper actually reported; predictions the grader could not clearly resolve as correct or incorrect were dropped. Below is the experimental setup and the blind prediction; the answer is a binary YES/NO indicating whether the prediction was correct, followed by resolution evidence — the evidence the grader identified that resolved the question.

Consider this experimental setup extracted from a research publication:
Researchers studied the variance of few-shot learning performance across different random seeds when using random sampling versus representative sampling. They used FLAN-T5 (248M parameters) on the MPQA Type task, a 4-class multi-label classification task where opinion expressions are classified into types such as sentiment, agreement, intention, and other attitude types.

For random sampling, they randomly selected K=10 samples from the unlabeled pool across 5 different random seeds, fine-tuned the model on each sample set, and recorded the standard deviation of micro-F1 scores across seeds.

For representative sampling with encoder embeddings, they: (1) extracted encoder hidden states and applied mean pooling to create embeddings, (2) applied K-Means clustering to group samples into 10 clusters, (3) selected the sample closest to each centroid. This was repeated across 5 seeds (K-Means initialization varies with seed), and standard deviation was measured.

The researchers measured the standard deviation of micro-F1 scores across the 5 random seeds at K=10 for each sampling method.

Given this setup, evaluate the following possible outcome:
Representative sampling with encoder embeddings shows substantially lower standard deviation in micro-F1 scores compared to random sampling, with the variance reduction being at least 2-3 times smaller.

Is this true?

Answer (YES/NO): NO